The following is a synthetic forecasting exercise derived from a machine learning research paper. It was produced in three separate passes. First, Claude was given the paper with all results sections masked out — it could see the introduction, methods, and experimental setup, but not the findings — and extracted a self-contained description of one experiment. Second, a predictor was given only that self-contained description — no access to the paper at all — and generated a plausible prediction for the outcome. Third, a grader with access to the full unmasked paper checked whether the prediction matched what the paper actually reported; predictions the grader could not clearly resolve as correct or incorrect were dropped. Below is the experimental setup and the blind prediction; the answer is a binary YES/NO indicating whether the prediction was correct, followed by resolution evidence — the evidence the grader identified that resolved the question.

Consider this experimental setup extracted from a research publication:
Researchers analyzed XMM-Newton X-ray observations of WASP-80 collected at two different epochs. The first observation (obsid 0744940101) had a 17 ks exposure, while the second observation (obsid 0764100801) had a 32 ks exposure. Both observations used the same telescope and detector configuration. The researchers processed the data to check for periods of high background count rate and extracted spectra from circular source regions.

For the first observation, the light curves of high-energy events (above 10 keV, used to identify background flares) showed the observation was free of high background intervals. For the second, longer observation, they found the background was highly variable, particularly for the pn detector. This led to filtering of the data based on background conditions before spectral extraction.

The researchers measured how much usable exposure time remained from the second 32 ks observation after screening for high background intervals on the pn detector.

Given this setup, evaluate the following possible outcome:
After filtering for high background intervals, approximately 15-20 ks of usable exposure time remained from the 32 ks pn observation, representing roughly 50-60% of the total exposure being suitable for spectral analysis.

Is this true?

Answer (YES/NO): NO